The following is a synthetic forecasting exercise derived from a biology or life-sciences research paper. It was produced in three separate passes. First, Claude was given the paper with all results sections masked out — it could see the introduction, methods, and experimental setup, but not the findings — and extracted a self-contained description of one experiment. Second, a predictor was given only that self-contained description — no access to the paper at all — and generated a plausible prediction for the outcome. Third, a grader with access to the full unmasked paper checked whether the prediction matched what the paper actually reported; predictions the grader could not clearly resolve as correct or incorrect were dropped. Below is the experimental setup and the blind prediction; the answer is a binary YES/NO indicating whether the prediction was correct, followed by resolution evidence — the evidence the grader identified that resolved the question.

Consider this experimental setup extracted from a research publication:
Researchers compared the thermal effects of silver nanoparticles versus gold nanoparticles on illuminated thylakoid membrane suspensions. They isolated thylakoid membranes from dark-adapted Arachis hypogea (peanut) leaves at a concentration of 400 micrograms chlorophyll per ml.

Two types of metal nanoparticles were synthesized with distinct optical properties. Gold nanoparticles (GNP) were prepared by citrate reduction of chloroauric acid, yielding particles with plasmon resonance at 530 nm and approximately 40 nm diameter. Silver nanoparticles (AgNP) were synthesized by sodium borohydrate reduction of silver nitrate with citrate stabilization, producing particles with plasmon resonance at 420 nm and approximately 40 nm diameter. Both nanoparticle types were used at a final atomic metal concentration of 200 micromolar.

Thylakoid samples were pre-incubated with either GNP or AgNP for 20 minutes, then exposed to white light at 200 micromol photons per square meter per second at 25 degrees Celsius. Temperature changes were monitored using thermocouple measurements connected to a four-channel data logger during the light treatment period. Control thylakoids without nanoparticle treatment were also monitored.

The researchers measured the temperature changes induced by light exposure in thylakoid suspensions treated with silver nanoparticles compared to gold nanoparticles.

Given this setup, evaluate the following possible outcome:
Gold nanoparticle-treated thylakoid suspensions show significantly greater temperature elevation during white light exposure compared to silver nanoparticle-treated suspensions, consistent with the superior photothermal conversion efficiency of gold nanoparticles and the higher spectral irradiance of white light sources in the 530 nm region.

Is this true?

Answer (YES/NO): YES